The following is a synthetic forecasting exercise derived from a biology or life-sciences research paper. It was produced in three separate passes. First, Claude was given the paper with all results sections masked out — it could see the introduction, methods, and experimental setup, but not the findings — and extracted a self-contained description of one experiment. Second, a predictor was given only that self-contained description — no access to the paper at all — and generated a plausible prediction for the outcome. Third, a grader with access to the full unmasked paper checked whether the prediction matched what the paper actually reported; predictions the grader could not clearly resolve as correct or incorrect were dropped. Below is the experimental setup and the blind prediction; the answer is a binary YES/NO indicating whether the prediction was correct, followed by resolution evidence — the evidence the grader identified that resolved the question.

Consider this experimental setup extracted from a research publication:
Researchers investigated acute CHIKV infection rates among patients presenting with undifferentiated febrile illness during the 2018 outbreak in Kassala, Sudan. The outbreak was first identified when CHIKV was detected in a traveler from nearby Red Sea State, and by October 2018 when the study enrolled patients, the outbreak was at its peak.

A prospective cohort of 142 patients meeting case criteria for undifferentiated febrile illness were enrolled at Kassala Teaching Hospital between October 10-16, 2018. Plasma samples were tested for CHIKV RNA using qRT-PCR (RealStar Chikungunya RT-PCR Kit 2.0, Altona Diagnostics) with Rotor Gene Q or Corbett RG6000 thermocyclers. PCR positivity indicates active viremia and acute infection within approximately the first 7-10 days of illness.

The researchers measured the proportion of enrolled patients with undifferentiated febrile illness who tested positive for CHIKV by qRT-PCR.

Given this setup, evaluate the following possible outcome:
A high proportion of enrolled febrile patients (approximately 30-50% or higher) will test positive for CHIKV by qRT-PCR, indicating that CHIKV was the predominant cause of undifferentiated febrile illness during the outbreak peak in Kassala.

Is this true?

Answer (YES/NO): YES